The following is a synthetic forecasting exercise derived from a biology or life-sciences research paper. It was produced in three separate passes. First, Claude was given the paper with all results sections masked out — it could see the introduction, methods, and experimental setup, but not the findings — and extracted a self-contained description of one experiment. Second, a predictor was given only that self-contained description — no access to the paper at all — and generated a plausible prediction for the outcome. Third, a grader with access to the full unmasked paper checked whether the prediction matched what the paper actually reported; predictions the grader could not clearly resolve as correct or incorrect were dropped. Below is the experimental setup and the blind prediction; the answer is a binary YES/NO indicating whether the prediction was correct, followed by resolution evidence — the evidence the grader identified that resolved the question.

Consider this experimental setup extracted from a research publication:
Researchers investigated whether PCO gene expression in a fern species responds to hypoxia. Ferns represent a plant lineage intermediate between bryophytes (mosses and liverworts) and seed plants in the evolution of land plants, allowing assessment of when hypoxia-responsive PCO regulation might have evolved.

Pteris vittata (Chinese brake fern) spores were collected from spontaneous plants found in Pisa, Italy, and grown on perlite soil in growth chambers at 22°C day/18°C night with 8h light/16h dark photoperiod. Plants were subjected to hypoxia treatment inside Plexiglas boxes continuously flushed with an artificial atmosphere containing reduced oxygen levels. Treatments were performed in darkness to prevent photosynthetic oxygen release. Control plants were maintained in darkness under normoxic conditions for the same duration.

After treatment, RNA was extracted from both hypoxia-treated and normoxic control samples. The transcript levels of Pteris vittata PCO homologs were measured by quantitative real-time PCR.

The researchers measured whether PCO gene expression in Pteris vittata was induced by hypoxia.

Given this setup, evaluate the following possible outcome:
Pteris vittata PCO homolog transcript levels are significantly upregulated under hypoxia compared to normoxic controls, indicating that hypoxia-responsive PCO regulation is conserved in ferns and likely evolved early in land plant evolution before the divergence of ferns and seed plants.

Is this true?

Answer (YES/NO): NO